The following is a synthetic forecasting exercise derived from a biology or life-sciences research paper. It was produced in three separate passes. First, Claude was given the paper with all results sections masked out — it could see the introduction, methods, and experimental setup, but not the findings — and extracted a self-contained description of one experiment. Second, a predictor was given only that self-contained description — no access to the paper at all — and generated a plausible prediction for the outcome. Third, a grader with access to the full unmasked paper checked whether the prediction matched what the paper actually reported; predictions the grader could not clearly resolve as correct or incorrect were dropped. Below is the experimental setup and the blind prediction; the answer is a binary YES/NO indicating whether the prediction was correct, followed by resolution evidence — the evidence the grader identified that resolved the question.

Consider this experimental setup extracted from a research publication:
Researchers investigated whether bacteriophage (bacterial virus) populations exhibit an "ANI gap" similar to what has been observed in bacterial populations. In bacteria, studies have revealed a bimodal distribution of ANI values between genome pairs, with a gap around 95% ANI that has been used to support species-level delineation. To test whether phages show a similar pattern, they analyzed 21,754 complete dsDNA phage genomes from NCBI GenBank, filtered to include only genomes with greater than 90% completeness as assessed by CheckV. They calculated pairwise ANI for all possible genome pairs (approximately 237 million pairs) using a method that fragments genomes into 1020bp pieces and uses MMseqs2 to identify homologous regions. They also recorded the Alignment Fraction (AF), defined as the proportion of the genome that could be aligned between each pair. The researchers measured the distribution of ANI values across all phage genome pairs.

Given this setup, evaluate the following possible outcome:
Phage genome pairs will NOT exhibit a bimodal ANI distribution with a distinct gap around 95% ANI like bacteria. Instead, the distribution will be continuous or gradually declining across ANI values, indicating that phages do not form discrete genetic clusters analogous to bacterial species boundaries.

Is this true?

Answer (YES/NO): NO